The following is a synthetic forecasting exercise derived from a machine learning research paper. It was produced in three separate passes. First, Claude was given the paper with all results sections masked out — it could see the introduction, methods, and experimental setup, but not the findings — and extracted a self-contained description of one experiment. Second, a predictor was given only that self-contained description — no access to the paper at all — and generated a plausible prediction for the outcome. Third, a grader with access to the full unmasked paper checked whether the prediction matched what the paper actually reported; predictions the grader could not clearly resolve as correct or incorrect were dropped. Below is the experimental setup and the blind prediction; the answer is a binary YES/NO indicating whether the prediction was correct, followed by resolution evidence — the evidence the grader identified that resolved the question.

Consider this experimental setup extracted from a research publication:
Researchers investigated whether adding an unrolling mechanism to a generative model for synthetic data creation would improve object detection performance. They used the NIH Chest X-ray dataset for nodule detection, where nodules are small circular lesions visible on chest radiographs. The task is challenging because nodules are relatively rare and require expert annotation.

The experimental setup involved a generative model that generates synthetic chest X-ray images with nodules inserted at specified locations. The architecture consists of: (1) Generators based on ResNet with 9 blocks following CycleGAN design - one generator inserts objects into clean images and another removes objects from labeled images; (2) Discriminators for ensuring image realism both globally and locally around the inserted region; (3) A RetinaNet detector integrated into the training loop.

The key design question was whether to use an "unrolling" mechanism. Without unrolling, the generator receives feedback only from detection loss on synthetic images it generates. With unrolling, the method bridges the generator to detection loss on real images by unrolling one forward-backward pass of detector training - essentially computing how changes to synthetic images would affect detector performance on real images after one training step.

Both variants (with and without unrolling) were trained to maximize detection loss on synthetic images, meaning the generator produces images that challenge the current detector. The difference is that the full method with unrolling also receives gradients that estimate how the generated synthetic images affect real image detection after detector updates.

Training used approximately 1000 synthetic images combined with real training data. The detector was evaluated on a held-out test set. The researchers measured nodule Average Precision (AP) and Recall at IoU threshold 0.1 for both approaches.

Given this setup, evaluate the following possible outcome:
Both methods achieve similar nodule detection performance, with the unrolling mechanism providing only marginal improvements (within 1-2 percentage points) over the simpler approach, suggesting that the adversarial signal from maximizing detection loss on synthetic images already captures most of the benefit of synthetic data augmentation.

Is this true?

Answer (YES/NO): NO